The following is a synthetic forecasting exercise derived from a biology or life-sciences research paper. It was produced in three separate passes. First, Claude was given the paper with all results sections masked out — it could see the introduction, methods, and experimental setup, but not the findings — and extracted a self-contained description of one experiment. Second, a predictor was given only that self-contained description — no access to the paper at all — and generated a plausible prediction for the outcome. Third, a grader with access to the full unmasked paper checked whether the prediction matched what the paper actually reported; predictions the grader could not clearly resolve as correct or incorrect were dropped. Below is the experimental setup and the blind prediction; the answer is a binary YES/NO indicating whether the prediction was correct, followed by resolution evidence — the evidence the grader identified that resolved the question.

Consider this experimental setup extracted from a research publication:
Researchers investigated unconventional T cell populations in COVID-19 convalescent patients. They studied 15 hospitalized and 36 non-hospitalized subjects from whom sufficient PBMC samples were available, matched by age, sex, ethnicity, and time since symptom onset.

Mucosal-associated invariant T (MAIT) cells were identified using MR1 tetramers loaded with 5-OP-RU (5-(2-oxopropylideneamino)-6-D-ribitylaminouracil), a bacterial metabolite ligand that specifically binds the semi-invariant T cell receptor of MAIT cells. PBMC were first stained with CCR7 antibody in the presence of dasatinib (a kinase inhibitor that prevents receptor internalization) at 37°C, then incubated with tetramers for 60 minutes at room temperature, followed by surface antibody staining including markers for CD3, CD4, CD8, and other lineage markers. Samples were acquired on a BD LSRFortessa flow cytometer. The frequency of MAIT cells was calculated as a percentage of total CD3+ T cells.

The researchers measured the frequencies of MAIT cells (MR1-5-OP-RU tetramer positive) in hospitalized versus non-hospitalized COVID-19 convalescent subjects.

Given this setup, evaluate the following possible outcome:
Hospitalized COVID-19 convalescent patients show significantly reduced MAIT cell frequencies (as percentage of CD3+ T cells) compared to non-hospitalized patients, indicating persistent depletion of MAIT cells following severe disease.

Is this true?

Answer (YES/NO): NO